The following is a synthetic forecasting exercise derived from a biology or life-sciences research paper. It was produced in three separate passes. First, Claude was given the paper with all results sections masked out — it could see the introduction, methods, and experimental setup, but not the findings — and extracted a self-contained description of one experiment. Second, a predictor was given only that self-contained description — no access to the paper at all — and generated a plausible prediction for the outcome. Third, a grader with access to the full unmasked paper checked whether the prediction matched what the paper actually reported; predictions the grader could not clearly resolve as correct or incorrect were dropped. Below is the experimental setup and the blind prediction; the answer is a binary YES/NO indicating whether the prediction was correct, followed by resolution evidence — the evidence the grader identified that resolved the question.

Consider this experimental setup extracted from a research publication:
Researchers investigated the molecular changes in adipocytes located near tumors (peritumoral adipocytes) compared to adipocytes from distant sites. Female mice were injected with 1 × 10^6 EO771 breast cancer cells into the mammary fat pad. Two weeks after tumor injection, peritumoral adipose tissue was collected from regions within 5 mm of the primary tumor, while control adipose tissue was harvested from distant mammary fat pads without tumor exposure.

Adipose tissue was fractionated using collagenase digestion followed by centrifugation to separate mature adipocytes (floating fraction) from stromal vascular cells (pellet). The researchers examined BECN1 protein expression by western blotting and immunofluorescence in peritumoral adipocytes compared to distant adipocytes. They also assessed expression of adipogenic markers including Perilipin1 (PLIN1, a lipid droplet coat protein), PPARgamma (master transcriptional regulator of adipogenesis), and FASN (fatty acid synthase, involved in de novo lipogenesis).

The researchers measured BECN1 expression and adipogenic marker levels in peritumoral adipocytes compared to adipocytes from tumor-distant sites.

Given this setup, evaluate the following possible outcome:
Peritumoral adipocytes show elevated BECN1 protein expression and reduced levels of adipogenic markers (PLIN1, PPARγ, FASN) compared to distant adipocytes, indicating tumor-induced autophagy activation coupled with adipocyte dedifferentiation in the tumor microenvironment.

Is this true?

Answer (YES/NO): NO